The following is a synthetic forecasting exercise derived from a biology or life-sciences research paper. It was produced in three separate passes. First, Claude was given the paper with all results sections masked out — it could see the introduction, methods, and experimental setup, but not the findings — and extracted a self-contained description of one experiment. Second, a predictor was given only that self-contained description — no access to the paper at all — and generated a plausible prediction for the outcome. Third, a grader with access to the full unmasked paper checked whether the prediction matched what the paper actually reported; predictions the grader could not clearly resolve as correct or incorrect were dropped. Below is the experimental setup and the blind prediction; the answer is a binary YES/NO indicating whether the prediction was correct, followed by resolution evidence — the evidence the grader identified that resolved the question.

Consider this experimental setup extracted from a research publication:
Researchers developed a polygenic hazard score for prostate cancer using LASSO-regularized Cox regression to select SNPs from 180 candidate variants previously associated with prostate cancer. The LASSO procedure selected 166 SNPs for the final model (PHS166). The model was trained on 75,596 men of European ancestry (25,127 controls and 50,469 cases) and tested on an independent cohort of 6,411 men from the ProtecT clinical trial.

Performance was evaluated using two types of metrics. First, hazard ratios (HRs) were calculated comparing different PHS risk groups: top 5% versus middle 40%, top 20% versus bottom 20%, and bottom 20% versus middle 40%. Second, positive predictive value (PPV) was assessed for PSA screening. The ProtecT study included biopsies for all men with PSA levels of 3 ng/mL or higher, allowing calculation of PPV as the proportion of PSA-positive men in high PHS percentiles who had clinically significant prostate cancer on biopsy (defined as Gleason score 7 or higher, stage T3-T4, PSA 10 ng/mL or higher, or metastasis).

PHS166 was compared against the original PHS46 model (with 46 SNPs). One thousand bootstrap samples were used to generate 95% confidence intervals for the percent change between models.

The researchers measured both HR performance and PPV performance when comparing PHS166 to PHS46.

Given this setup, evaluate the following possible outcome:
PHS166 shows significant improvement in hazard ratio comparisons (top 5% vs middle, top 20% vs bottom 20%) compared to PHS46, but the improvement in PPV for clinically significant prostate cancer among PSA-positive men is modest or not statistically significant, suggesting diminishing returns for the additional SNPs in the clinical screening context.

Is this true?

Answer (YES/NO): YES